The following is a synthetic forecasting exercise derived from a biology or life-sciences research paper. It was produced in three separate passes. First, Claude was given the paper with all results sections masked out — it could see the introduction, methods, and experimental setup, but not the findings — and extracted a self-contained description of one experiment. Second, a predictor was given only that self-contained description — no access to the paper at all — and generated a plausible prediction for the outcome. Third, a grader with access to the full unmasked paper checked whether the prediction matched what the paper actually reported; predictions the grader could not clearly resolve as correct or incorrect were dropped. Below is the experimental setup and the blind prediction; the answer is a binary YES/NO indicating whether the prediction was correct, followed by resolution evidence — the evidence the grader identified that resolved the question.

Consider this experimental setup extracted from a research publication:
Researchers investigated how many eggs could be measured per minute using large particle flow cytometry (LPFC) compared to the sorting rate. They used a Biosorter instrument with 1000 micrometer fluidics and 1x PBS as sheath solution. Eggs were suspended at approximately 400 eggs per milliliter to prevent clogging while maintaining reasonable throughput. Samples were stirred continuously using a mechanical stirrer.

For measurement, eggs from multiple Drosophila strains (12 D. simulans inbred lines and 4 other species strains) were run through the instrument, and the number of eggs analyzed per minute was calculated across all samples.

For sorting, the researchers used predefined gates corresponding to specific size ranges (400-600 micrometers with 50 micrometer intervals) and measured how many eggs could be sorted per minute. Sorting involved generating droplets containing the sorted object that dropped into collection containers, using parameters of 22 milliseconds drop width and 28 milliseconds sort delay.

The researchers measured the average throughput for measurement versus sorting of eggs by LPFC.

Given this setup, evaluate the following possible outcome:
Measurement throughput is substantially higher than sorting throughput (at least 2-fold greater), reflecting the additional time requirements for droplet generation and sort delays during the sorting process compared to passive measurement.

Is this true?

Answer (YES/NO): YES